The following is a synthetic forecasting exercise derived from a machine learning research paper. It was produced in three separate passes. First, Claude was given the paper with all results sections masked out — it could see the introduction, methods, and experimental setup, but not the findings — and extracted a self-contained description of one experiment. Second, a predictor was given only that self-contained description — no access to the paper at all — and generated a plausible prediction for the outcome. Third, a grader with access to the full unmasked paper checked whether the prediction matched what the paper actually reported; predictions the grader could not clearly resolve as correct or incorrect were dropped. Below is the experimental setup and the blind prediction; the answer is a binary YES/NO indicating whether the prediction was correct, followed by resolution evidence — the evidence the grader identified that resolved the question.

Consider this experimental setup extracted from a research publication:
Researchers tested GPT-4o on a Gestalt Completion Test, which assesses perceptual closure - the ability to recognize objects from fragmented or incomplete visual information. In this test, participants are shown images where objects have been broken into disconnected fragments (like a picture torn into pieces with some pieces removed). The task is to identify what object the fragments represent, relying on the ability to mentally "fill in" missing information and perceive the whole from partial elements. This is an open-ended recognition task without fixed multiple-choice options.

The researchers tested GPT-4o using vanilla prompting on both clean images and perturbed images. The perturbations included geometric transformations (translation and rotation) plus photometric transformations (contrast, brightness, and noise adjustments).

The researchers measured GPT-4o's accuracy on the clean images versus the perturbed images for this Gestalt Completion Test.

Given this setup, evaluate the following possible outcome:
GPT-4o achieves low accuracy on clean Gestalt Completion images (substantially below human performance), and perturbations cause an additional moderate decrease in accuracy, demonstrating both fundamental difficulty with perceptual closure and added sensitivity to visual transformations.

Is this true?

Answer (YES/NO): NO